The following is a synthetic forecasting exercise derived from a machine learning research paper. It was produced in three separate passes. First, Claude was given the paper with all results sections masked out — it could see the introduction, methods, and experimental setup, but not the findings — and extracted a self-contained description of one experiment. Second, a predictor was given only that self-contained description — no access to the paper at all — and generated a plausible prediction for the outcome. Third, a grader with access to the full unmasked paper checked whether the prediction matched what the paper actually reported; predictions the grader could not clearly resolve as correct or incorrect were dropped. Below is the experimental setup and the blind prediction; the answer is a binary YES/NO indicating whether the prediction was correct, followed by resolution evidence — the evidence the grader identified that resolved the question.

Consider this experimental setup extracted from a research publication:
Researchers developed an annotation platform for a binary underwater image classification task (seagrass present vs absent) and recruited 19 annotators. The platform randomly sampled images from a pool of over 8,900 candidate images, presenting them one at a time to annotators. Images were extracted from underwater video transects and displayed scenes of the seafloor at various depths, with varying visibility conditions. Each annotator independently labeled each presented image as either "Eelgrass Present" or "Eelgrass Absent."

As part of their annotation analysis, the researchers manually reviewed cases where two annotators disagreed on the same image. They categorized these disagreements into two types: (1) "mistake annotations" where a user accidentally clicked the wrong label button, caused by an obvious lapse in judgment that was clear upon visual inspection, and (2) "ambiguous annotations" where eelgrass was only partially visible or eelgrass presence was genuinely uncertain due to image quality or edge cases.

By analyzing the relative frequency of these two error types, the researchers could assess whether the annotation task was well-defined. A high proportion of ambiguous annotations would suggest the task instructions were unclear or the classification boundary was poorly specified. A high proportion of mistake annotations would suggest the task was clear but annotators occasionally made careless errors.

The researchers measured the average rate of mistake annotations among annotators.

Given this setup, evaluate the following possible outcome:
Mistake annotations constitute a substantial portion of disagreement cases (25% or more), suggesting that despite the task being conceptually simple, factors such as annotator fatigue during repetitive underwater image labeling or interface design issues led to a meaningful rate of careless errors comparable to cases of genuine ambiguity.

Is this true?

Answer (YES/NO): NO